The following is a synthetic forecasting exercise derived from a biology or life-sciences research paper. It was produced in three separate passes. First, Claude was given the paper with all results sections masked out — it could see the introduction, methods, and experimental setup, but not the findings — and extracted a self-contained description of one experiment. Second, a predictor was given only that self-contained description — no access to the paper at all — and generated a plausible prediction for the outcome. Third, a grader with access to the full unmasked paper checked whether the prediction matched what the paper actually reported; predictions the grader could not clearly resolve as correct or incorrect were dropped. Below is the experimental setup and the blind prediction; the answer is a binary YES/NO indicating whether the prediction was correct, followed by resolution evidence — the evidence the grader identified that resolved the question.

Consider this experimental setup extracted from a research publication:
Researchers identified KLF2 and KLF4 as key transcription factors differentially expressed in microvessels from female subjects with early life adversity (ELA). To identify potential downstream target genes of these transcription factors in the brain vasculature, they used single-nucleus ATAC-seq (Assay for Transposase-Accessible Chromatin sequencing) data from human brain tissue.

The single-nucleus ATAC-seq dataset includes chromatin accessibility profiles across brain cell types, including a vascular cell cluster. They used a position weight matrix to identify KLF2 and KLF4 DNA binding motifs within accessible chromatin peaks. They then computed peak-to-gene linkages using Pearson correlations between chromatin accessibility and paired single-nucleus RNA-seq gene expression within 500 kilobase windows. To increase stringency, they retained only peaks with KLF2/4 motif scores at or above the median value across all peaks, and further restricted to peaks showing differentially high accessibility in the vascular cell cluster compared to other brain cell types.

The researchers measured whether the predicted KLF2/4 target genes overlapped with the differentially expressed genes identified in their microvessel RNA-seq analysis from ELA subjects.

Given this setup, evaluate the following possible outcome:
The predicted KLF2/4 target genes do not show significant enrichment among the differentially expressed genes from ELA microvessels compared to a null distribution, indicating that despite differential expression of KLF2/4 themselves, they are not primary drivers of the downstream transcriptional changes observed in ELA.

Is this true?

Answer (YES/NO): NO